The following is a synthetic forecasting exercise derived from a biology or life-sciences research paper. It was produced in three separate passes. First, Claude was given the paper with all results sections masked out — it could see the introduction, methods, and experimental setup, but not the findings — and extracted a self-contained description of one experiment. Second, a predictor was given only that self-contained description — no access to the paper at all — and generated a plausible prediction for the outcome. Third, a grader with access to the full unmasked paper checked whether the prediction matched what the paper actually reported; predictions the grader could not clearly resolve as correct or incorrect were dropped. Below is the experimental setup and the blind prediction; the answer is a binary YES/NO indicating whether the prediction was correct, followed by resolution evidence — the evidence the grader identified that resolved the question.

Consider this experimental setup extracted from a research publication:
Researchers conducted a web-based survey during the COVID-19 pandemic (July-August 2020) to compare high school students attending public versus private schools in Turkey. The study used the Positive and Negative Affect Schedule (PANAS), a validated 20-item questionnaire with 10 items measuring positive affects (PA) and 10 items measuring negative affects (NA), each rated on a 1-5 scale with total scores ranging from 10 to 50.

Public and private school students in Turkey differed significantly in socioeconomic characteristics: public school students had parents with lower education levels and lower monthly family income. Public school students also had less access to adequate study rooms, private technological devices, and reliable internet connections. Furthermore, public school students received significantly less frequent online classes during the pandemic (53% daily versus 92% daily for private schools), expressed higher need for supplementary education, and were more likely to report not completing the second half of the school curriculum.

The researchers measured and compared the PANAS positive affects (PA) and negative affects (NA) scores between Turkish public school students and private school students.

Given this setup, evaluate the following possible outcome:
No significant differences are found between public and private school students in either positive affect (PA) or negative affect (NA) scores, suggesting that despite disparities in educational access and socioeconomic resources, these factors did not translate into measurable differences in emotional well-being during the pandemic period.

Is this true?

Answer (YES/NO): YES